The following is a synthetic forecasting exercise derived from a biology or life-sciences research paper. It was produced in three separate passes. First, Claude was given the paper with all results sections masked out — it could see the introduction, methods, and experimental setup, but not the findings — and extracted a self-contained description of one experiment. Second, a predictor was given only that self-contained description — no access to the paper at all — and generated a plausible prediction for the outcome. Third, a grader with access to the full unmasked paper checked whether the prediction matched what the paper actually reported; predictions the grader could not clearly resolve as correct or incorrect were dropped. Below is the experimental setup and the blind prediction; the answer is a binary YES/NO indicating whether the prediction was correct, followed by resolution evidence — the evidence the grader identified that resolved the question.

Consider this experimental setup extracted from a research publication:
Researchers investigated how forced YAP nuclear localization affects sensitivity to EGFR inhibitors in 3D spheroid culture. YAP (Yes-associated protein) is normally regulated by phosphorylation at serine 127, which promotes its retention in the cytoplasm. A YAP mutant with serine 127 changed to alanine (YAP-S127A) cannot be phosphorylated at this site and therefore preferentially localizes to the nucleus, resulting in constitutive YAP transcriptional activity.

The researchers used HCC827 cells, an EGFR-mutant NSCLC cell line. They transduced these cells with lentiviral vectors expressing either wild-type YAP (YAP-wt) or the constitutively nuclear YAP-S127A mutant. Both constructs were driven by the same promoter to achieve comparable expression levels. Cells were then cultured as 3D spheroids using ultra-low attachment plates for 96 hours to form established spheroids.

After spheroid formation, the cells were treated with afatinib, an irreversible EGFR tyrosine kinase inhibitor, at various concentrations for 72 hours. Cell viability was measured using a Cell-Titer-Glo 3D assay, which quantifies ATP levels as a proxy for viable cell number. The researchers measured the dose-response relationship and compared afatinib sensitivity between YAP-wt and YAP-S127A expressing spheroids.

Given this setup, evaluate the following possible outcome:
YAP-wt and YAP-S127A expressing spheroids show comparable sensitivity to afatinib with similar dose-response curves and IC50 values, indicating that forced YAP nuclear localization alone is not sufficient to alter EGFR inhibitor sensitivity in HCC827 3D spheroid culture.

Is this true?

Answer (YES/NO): NO